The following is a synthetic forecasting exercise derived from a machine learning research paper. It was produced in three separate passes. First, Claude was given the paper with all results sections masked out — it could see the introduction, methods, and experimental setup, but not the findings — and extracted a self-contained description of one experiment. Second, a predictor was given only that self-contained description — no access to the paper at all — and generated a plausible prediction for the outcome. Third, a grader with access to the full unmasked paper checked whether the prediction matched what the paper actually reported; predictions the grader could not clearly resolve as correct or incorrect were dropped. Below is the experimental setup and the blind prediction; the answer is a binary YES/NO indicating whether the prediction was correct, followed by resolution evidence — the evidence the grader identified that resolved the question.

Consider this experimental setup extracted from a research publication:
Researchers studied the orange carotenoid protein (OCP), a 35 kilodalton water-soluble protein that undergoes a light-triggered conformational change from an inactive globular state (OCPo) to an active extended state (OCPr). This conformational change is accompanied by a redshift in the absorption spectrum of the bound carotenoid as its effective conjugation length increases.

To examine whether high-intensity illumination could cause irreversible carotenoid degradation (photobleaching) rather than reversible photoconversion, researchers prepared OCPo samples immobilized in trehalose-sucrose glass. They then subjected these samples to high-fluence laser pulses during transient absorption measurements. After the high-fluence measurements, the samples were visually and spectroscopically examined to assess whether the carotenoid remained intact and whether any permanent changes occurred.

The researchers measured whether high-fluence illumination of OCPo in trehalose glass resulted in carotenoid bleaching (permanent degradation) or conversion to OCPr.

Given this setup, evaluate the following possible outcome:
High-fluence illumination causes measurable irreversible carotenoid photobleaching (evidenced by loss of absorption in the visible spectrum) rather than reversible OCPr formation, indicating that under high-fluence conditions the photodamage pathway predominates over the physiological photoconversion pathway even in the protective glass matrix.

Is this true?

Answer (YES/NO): YES